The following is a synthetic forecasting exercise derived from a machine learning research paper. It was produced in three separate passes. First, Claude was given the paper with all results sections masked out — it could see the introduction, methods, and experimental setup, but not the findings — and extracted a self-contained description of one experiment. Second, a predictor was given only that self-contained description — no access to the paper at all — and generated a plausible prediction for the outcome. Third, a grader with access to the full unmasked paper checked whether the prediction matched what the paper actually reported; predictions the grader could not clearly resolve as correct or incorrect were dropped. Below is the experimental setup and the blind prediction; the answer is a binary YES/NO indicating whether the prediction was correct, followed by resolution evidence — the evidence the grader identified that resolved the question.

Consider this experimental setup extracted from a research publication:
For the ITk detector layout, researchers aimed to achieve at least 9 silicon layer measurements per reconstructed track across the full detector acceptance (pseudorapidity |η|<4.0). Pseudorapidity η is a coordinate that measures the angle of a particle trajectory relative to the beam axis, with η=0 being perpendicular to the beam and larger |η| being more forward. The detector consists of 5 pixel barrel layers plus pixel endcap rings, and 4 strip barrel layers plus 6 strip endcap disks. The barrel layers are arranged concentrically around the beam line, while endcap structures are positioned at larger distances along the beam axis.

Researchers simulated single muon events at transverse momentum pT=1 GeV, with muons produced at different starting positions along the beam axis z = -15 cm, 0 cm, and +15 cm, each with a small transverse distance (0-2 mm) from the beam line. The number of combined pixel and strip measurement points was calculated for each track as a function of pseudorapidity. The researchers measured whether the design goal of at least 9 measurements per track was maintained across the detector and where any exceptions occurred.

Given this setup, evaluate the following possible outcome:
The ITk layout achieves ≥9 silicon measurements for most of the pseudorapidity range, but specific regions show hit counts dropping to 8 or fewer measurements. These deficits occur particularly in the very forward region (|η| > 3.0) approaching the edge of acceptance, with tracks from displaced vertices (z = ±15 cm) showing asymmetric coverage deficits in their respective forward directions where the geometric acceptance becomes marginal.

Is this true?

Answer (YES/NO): NO